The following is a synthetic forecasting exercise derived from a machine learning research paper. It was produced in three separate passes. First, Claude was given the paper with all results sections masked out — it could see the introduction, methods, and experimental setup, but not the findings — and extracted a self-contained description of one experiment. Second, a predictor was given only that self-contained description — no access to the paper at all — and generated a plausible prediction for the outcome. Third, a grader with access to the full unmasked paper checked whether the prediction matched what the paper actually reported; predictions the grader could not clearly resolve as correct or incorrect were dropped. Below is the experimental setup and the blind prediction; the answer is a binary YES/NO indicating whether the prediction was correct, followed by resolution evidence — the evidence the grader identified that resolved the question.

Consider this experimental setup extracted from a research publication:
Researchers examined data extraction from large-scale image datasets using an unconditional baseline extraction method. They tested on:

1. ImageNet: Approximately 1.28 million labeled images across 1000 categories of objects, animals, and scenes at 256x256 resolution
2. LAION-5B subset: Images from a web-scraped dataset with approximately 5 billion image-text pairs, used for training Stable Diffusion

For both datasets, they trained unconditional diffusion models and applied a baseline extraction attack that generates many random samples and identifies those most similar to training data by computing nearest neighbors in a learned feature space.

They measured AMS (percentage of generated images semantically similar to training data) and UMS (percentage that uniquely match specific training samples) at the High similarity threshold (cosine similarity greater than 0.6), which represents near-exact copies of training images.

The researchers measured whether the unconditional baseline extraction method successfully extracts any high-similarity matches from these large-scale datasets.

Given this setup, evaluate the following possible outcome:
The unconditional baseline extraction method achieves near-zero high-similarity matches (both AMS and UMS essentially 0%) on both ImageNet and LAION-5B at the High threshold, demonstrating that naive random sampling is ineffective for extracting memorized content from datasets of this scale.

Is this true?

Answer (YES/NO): YES